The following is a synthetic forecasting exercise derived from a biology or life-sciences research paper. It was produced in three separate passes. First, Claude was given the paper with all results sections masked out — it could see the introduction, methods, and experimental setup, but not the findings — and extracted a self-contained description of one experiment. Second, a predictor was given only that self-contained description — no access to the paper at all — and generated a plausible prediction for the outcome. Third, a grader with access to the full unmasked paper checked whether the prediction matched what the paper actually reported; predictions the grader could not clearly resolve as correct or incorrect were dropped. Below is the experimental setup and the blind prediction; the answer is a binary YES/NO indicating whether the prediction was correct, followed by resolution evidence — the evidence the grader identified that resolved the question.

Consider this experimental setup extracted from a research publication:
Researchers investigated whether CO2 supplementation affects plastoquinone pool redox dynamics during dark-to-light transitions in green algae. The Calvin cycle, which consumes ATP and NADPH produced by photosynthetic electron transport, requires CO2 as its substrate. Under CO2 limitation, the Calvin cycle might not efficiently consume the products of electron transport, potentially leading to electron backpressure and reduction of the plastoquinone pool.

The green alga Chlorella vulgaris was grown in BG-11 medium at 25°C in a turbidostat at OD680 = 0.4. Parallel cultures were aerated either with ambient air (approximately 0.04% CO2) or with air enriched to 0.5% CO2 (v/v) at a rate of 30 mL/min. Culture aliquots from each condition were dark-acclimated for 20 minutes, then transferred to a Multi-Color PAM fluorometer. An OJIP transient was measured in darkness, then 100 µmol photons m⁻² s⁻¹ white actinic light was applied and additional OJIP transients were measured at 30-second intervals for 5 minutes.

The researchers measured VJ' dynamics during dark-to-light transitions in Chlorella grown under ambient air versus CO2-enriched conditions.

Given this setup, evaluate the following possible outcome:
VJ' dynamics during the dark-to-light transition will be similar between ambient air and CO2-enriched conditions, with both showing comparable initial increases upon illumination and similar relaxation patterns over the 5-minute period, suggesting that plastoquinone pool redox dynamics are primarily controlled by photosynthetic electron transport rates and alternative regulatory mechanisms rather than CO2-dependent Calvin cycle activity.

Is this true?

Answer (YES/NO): NO